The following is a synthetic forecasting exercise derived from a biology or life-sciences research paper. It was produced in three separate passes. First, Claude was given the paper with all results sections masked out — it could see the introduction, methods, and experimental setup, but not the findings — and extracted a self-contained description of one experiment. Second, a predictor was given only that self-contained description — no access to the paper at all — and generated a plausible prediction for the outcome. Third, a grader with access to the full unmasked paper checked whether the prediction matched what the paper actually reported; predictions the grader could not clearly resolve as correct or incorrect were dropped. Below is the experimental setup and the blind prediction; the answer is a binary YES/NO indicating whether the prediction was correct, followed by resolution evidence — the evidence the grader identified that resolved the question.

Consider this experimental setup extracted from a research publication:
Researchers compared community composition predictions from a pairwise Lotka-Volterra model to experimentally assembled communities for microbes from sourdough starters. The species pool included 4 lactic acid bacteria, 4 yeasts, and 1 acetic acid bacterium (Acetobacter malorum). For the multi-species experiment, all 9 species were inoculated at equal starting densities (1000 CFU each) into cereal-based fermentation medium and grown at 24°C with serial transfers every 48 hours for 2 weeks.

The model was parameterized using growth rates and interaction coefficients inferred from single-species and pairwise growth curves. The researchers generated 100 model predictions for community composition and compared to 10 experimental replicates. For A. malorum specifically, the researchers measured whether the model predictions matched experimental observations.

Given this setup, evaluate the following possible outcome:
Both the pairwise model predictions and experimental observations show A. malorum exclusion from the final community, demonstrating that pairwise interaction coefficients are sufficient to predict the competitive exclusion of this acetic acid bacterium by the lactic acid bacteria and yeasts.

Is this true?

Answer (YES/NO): NO